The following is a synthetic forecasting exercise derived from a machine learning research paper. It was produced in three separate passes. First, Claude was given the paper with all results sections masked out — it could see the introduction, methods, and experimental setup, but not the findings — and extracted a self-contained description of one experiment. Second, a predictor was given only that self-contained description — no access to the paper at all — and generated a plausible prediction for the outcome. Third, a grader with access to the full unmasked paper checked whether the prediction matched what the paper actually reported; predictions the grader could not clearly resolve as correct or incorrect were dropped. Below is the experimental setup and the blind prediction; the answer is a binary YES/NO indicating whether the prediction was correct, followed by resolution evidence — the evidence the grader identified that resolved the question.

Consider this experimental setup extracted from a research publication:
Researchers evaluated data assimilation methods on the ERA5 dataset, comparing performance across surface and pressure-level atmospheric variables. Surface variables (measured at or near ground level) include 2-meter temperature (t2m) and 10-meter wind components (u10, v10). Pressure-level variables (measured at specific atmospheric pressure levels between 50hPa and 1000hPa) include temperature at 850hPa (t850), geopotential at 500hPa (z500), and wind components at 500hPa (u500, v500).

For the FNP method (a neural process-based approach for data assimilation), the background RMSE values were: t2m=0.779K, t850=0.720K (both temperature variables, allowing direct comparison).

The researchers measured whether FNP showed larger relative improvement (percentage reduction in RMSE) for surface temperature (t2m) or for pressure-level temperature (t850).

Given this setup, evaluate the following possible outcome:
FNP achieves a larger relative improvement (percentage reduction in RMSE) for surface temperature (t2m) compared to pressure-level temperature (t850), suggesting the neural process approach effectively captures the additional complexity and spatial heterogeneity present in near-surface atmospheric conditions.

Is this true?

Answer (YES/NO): YES